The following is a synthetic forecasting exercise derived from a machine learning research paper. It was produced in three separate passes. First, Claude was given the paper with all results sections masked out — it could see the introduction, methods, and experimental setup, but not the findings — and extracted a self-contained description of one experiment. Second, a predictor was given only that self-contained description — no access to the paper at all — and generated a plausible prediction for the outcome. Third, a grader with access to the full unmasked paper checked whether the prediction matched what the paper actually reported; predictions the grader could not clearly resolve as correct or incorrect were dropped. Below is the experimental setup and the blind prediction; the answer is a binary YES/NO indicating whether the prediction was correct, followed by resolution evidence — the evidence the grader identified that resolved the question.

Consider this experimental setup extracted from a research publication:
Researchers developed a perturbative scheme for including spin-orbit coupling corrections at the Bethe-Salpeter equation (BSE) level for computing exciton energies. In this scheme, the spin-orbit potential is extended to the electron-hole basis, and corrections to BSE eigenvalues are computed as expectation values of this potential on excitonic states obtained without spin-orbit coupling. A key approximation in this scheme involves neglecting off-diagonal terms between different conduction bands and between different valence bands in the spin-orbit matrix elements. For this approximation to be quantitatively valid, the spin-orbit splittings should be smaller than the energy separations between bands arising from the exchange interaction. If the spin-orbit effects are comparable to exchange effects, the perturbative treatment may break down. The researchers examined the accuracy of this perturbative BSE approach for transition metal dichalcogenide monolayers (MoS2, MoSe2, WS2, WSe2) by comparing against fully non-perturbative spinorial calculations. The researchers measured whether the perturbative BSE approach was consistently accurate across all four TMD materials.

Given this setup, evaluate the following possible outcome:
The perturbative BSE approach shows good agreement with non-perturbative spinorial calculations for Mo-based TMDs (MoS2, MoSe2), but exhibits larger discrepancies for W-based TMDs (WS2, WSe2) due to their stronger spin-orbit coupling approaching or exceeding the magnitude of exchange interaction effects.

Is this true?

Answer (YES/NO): NO